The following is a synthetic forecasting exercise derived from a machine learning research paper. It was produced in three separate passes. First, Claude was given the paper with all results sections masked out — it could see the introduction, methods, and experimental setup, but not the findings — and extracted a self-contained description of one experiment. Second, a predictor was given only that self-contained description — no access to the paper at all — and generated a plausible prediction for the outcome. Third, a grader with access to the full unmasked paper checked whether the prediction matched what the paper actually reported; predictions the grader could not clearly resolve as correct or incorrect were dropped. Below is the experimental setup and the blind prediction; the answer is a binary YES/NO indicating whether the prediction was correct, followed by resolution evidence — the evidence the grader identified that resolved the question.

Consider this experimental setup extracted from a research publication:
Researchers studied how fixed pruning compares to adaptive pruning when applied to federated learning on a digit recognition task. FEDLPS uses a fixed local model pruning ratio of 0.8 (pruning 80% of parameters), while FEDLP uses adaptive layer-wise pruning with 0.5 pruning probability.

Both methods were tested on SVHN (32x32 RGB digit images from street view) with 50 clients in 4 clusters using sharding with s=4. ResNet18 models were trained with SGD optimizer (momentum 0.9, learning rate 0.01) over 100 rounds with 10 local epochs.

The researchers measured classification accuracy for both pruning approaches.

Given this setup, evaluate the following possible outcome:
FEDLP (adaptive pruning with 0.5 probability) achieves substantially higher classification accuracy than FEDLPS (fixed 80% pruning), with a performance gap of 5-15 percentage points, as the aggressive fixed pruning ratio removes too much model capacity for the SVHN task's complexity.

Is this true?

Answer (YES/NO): NO